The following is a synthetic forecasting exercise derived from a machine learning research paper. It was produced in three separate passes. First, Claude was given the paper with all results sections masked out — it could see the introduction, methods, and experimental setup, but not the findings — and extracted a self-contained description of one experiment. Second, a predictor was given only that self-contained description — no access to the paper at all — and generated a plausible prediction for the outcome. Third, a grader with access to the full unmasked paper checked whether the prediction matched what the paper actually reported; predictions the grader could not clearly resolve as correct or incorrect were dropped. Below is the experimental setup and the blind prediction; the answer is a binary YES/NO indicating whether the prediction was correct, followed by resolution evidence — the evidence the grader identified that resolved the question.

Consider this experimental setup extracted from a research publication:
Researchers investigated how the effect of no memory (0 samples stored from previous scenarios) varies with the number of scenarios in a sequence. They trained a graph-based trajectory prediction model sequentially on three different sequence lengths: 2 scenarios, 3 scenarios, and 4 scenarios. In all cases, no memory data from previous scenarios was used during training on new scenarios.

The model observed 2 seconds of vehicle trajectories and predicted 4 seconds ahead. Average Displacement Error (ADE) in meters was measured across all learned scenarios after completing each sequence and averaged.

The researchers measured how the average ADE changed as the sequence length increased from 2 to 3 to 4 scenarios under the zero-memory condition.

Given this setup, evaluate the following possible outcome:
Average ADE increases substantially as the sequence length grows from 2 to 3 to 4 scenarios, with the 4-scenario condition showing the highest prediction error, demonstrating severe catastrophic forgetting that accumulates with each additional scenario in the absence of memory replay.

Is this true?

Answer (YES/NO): NO